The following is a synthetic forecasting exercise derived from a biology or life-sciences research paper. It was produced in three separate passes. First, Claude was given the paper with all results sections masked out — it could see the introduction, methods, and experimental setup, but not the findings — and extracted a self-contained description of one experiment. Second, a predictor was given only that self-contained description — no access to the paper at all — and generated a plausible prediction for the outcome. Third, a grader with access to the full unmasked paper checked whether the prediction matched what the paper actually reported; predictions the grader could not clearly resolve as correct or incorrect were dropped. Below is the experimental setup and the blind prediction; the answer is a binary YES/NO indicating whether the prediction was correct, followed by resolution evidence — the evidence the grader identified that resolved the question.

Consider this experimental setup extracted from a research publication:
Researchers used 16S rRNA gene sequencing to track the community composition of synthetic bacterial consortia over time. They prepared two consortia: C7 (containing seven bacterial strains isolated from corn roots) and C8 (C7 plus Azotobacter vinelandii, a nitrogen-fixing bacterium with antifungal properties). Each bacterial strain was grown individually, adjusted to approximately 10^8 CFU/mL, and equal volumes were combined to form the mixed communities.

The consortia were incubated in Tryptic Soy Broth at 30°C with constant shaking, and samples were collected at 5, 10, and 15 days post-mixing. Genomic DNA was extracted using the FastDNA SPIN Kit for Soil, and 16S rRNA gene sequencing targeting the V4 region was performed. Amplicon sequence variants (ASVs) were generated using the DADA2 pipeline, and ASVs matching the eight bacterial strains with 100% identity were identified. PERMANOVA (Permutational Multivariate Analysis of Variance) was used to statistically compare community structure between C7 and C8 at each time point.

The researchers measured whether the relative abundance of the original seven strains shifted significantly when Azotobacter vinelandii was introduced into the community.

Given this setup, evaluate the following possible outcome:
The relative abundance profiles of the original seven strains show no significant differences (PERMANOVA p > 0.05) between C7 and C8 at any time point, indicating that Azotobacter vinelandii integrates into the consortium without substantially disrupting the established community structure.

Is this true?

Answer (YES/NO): NO